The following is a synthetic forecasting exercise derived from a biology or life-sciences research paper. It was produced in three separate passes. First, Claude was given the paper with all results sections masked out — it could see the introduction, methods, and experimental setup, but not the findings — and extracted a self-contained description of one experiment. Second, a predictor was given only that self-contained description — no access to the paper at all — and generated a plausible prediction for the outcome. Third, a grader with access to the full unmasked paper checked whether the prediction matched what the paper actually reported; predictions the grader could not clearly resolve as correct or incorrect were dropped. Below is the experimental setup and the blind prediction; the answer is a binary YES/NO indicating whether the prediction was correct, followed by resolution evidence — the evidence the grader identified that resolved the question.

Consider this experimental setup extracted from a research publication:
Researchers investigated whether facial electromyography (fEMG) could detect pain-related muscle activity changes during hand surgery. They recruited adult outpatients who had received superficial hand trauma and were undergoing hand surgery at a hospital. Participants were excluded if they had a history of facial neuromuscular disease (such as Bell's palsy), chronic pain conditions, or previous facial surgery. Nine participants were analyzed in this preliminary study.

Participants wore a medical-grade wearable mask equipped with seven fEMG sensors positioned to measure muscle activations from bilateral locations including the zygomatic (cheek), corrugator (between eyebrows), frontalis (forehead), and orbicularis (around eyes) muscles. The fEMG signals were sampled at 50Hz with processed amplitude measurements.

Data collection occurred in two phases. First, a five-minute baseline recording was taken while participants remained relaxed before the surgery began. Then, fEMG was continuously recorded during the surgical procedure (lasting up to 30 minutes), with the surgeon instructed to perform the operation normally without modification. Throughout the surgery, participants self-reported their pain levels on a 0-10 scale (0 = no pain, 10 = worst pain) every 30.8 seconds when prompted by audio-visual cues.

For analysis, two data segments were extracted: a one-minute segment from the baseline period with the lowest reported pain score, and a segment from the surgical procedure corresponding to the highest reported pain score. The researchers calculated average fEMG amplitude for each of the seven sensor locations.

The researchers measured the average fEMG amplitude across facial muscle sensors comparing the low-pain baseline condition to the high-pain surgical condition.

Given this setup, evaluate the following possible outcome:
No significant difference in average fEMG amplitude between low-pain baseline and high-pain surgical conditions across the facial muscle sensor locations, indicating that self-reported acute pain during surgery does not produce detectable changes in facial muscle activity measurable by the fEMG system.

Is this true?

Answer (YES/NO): NO